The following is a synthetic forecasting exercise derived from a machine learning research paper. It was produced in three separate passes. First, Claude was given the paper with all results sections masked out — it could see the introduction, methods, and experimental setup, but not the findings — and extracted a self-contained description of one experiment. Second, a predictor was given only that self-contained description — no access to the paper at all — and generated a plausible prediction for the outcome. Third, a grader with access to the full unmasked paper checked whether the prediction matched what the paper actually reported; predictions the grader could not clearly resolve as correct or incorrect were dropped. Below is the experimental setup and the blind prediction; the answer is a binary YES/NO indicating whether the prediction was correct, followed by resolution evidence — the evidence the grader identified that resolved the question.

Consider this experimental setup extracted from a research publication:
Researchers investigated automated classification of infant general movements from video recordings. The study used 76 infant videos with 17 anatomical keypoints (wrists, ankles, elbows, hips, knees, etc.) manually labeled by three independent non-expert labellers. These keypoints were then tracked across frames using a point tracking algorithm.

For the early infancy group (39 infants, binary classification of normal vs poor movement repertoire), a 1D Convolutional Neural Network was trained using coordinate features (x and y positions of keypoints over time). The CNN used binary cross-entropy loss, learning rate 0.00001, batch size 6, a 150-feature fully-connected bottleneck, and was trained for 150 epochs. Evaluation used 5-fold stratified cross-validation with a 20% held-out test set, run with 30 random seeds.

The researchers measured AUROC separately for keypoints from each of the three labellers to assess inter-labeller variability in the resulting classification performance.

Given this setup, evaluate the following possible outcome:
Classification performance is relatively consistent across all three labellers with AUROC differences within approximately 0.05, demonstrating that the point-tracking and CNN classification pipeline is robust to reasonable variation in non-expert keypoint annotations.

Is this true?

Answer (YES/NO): NO